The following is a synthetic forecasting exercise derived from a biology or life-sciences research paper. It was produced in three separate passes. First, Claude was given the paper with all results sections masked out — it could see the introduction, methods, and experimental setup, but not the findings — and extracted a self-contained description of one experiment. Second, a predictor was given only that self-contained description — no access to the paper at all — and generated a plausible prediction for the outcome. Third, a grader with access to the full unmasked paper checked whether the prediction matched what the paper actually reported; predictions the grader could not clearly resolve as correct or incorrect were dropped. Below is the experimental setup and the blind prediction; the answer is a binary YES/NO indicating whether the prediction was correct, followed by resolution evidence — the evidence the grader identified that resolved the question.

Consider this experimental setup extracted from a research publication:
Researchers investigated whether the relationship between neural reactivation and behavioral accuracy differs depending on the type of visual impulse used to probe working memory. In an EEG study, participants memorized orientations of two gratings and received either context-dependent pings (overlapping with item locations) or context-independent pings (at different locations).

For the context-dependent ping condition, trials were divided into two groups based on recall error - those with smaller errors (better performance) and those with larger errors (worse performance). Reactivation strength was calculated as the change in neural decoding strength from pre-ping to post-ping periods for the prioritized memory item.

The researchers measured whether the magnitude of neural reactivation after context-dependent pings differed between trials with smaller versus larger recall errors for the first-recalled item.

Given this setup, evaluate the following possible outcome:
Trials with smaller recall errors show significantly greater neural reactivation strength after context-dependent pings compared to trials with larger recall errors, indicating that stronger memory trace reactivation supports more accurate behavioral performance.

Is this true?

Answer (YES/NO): YES